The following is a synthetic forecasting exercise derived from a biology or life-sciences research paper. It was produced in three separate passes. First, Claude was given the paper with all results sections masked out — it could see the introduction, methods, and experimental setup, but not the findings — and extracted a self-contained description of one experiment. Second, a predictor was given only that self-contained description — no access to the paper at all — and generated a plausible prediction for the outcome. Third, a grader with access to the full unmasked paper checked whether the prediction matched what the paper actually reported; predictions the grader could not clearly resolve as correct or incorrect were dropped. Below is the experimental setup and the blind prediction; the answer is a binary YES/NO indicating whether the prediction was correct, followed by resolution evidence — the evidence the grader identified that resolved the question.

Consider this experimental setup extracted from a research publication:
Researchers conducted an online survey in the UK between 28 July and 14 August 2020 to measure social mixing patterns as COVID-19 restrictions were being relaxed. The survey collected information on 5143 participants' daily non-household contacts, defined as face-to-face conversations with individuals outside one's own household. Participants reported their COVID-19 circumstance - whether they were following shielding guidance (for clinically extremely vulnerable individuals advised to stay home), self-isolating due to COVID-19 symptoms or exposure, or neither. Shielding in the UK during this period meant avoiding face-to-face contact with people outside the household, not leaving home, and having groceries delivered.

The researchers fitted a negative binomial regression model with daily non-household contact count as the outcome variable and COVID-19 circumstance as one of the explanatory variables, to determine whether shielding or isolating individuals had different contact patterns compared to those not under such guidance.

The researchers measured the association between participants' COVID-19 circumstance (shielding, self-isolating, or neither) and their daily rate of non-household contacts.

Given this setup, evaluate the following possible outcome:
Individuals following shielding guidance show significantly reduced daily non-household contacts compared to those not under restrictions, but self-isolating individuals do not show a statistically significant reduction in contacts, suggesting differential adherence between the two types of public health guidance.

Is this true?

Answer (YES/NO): NO